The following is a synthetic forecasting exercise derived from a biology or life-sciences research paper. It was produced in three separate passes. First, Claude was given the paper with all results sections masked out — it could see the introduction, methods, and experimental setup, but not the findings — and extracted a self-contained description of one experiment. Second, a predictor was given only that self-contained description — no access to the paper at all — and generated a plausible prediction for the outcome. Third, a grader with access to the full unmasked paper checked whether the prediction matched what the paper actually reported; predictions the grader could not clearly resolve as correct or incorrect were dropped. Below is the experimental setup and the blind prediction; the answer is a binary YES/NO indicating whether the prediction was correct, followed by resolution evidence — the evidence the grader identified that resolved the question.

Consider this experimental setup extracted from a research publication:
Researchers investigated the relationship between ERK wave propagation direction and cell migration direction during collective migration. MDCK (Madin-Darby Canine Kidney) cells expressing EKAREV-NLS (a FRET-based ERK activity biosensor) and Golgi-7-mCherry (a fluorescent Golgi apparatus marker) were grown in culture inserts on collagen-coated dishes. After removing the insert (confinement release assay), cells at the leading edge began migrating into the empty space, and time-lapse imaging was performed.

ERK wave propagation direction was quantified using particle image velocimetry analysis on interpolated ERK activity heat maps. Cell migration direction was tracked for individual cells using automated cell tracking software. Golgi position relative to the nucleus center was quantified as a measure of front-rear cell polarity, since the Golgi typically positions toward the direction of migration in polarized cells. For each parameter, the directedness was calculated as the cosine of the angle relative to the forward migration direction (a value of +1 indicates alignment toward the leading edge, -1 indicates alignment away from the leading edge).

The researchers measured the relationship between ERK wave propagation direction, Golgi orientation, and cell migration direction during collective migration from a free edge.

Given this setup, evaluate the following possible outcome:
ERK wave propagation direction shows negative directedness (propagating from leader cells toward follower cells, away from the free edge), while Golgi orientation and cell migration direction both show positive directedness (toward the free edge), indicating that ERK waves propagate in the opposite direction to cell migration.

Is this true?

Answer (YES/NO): YES